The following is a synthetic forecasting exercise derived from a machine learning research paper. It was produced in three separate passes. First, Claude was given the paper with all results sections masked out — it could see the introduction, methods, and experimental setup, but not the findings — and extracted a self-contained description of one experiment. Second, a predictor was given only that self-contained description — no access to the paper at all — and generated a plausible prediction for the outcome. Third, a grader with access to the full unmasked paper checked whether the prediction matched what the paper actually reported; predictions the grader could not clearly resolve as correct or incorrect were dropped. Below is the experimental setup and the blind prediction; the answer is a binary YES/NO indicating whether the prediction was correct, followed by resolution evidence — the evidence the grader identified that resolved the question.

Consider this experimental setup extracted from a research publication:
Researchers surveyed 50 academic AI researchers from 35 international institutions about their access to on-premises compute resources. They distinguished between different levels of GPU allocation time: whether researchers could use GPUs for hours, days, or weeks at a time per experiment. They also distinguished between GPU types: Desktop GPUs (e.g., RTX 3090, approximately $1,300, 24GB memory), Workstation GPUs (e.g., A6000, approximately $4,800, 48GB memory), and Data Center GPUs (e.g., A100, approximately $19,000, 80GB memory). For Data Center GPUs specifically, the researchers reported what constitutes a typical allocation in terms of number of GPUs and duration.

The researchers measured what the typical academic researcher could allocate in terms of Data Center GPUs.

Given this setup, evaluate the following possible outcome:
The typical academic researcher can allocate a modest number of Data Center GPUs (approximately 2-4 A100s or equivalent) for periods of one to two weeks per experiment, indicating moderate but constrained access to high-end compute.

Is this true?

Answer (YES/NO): NO